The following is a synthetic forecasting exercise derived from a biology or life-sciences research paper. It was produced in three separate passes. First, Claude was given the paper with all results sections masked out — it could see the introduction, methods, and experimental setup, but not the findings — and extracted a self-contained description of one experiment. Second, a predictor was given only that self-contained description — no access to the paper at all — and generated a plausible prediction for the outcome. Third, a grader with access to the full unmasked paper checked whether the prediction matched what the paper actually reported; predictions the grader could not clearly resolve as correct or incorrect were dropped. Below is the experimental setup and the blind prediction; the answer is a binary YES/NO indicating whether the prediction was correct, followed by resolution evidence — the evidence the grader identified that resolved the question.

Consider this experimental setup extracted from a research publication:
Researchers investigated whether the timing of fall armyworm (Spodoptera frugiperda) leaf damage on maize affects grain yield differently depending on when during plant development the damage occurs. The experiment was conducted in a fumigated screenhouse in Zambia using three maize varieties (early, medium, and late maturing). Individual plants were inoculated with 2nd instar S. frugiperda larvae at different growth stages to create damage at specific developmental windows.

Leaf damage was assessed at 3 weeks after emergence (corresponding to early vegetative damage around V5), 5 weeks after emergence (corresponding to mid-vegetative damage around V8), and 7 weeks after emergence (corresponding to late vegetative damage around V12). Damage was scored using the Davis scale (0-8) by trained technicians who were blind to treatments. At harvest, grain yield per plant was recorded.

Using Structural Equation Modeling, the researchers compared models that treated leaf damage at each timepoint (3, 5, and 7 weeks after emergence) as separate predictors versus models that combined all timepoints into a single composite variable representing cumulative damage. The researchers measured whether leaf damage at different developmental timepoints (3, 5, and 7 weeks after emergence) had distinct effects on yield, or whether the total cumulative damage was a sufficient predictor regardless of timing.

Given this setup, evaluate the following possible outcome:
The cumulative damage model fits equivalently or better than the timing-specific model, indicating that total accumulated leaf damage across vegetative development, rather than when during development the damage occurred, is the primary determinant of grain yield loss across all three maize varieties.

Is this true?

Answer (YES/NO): NO